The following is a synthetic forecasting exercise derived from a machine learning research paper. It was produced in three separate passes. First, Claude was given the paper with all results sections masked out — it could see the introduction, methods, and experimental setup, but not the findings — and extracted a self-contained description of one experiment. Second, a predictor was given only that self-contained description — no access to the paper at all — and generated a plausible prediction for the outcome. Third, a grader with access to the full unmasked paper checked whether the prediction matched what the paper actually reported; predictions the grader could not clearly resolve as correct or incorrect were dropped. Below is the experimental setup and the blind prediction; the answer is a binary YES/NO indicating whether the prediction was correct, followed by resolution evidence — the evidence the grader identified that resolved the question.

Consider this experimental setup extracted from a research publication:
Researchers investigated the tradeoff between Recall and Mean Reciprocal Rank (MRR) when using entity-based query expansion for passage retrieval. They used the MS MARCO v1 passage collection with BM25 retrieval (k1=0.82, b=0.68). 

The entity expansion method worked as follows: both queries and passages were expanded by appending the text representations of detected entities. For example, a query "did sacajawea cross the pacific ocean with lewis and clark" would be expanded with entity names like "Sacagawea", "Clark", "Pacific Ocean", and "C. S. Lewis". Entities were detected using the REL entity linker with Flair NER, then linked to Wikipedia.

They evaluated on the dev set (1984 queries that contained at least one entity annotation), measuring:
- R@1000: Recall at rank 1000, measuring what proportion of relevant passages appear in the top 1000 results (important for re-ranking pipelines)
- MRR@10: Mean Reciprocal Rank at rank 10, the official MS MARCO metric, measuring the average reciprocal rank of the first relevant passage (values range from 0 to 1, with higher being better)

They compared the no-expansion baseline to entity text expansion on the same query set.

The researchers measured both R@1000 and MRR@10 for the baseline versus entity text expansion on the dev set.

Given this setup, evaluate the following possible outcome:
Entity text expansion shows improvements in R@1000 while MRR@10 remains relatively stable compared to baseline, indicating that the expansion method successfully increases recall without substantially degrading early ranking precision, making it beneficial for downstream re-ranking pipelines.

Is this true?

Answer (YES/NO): NO